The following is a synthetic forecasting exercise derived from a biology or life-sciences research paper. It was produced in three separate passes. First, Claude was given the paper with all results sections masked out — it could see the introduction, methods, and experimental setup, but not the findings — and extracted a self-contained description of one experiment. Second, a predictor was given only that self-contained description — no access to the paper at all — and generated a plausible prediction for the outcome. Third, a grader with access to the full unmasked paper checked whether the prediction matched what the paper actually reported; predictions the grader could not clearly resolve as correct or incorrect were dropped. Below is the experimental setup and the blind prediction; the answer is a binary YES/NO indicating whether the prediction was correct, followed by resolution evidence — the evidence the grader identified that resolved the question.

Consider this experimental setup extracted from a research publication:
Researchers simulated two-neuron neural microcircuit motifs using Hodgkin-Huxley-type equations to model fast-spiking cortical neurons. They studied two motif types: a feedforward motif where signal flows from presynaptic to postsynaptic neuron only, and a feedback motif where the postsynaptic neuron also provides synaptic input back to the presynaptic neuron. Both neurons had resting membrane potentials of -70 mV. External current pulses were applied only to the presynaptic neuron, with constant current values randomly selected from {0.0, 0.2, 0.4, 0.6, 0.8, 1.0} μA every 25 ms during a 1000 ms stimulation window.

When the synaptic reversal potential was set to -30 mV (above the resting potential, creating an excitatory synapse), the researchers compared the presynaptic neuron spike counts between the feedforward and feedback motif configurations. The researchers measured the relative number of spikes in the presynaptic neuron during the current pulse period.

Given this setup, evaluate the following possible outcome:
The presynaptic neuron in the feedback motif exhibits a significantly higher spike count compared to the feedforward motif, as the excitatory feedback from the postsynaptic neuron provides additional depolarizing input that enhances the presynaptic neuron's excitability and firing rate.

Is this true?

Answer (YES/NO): YES